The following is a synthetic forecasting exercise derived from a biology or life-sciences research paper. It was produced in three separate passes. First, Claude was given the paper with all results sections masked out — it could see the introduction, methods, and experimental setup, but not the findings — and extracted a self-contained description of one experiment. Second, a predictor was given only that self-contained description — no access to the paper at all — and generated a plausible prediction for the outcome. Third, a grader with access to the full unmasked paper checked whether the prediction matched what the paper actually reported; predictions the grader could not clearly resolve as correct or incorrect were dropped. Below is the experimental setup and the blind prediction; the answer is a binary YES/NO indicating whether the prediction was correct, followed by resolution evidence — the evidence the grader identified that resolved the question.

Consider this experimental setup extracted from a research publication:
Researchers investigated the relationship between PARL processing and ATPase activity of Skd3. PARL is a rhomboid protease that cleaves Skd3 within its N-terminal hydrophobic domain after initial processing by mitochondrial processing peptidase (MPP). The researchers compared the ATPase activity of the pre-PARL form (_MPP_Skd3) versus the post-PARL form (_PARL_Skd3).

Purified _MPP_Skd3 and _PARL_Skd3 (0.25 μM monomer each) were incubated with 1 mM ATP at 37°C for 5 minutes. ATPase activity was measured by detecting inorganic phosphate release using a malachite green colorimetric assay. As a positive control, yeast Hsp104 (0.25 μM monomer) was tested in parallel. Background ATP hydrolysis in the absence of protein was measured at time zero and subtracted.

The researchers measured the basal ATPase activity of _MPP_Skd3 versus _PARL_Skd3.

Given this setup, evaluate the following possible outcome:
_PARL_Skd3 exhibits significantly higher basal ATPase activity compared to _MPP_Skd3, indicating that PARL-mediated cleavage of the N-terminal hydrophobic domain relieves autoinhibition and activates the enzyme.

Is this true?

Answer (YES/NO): NO